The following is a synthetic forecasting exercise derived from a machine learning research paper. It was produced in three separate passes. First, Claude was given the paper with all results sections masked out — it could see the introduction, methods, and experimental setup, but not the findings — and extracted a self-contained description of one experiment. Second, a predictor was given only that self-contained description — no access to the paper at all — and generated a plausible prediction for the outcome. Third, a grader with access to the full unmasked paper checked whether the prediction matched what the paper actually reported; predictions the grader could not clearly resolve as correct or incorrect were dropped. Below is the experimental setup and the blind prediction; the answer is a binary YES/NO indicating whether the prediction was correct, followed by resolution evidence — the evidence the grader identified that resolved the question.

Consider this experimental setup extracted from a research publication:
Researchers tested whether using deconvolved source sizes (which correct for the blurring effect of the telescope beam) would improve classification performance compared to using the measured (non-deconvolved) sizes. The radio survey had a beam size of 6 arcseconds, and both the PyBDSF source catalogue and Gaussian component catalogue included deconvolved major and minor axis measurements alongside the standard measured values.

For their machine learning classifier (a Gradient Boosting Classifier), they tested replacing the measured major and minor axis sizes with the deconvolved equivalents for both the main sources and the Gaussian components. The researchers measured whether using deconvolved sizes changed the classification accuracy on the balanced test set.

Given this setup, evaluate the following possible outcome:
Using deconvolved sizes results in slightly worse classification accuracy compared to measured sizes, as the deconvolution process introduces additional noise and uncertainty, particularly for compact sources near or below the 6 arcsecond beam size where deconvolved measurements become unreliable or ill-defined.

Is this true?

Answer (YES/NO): NO